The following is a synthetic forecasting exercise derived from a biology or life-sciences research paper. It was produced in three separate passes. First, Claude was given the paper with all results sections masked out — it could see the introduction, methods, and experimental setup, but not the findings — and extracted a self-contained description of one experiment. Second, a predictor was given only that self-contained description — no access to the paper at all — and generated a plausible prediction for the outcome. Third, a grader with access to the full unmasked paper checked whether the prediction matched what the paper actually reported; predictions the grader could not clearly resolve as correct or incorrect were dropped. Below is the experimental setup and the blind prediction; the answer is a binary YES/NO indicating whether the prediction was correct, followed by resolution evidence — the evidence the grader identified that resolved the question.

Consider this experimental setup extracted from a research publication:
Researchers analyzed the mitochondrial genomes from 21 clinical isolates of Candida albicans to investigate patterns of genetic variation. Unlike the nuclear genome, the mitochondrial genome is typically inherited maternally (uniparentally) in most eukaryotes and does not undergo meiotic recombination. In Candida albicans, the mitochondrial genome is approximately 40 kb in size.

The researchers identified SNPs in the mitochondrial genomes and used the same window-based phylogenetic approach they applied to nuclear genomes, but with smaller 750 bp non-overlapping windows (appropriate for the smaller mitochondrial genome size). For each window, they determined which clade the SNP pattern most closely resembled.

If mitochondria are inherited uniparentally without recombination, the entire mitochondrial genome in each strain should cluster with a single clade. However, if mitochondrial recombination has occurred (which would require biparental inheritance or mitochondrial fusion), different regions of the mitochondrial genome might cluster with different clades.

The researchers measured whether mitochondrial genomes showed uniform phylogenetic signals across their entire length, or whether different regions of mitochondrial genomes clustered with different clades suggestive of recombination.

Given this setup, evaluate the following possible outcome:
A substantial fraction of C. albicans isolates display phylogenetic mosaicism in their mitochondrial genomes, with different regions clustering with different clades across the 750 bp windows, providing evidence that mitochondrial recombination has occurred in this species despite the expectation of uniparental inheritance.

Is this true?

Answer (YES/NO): NO